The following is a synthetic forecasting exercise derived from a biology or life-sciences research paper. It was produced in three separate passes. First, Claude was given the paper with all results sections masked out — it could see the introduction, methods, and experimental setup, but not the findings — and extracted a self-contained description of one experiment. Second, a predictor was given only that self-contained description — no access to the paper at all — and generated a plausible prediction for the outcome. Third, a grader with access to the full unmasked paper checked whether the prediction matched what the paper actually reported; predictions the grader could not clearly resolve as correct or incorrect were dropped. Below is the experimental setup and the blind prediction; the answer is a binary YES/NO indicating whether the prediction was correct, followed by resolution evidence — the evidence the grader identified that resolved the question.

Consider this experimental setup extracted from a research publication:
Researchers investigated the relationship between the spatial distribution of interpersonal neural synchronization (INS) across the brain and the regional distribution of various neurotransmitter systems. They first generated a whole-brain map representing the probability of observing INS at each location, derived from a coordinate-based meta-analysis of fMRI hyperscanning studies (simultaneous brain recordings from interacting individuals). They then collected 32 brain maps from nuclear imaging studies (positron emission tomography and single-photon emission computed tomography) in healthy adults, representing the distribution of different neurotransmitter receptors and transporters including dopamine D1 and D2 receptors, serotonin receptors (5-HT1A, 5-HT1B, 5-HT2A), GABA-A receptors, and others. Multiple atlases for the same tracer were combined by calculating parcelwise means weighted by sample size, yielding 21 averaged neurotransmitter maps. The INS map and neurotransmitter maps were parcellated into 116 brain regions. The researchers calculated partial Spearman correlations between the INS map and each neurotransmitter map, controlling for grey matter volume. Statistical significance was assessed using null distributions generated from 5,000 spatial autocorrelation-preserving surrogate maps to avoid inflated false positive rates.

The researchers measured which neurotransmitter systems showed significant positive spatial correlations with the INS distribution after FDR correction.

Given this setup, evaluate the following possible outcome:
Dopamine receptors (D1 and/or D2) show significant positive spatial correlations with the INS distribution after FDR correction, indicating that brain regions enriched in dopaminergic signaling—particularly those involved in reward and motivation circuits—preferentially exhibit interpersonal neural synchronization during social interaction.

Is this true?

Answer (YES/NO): NO